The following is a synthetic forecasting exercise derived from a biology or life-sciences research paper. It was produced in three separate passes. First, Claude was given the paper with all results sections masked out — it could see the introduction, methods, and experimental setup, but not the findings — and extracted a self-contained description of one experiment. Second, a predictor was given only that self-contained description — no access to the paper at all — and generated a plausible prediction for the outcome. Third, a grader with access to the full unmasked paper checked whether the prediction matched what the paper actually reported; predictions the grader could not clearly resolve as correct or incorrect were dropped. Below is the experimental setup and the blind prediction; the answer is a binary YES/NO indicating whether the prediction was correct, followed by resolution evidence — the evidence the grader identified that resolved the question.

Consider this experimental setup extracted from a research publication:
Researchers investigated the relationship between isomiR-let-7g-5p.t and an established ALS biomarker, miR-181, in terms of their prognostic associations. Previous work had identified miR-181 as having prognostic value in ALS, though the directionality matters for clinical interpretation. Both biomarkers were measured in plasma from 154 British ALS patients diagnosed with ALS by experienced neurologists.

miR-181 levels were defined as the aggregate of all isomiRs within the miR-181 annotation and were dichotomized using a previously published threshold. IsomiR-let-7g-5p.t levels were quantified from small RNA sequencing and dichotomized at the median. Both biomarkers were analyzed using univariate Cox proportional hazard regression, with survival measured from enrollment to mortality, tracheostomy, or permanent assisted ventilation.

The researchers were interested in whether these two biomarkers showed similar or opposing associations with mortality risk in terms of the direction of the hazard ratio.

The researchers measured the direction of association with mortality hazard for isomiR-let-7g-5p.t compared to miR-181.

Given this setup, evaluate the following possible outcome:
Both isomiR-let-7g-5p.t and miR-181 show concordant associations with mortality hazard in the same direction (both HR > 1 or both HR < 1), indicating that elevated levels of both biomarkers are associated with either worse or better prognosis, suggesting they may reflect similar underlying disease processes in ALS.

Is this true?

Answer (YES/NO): NO